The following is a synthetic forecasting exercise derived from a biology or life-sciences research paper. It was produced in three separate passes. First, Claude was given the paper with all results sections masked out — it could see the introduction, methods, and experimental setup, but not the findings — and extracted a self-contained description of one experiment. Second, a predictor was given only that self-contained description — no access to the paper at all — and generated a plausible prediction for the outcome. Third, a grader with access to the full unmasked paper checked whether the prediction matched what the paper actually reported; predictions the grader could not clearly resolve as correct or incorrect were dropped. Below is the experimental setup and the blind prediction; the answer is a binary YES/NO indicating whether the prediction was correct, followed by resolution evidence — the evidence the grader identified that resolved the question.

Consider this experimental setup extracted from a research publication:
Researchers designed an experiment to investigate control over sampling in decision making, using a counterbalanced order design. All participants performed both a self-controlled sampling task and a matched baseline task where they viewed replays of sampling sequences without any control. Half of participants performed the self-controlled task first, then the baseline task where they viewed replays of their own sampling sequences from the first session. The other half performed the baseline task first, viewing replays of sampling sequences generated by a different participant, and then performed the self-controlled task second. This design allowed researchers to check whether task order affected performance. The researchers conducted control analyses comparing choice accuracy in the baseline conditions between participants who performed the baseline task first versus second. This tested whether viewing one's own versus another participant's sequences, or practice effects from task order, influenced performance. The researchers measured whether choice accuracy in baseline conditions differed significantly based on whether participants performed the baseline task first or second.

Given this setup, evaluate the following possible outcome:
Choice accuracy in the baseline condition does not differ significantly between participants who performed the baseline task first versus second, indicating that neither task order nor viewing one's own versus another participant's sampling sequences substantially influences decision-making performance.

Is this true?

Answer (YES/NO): YES